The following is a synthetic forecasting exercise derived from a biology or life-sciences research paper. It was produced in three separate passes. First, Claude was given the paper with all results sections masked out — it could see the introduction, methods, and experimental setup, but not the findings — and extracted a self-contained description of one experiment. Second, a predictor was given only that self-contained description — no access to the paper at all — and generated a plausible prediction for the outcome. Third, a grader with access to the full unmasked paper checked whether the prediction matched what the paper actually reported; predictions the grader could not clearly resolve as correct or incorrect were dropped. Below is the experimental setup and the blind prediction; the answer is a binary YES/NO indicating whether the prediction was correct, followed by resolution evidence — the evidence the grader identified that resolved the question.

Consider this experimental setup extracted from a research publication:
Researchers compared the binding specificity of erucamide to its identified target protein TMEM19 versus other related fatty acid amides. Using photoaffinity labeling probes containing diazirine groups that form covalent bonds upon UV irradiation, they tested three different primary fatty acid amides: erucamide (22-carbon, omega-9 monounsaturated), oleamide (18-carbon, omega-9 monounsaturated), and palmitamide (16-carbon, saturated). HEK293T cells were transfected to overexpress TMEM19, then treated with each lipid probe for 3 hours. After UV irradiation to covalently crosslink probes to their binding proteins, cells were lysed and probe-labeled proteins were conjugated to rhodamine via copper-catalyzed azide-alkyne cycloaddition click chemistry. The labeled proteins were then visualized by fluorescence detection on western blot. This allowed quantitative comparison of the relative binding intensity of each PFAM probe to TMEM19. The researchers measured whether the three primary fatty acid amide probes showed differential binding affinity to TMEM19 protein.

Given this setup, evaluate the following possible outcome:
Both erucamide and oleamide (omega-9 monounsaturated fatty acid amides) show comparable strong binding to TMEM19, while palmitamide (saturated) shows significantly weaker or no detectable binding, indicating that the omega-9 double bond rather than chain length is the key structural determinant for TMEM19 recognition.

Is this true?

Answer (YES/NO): NO